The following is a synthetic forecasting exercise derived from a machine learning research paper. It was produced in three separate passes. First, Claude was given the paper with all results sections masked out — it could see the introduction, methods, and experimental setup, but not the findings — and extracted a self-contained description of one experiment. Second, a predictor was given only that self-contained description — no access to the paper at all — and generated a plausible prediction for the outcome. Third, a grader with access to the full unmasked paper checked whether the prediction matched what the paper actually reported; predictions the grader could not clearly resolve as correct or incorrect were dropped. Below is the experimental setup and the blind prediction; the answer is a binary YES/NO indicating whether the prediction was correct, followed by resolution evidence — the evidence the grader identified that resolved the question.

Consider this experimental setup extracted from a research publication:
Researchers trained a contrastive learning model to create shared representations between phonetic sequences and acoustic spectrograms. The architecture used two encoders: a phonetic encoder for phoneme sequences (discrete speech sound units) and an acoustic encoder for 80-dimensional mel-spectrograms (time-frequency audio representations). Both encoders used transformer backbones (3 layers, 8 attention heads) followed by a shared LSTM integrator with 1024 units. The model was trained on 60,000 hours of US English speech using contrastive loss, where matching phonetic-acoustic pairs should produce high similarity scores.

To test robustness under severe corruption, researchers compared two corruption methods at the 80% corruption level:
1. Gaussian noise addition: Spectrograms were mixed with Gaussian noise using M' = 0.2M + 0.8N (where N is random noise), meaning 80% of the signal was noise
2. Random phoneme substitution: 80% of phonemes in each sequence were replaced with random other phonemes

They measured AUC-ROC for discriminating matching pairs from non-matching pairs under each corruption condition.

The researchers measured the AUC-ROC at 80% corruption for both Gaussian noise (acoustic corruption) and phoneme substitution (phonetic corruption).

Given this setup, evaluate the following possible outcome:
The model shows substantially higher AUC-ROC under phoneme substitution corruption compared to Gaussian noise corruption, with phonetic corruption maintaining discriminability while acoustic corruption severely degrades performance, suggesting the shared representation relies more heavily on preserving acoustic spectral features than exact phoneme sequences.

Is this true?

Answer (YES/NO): NO